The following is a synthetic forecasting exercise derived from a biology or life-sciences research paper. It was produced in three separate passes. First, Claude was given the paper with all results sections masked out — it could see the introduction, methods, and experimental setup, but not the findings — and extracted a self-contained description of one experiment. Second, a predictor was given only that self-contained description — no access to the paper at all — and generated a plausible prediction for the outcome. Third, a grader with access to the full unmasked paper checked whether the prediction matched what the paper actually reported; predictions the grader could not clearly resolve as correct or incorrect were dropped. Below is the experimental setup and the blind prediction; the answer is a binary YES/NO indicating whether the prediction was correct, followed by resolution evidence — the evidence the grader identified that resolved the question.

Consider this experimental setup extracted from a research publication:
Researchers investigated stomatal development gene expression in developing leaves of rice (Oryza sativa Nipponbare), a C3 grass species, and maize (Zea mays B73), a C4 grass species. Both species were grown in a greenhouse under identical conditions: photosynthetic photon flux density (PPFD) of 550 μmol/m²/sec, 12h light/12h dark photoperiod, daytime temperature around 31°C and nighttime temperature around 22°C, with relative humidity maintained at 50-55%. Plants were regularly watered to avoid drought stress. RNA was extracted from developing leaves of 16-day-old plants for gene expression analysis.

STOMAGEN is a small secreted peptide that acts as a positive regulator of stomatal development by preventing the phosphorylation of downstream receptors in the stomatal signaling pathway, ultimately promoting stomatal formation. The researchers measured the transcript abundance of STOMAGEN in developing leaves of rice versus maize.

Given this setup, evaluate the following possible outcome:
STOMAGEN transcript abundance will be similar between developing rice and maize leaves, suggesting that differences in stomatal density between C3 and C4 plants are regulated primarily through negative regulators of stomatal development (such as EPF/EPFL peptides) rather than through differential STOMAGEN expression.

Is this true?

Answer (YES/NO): NO